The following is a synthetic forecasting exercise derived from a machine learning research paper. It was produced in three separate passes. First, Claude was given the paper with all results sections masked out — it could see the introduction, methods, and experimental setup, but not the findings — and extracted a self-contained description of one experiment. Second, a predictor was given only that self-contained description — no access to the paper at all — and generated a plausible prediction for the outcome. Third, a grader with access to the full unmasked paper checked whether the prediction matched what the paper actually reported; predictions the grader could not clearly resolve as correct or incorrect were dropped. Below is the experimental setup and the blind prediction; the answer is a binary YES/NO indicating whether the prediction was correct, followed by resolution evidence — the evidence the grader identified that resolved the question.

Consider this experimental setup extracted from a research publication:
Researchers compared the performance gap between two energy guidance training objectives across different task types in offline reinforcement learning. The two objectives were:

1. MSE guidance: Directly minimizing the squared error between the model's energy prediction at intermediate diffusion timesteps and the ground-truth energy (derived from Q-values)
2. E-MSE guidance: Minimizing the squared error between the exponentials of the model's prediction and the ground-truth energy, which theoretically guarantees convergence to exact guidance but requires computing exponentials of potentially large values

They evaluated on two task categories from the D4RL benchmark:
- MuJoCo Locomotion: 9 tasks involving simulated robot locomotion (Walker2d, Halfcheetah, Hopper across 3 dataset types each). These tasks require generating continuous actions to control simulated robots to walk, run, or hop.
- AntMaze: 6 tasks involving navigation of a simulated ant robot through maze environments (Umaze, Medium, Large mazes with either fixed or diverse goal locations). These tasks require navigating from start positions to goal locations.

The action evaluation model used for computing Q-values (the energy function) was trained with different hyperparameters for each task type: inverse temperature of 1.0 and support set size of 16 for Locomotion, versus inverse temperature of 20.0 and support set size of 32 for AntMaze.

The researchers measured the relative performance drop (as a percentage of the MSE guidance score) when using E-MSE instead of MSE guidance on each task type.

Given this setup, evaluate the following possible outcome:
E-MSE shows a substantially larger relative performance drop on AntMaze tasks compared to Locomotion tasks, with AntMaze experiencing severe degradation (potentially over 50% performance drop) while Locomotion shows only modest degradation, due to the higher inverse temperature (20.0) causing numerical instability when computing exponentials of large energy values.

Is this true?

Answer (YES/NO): NO